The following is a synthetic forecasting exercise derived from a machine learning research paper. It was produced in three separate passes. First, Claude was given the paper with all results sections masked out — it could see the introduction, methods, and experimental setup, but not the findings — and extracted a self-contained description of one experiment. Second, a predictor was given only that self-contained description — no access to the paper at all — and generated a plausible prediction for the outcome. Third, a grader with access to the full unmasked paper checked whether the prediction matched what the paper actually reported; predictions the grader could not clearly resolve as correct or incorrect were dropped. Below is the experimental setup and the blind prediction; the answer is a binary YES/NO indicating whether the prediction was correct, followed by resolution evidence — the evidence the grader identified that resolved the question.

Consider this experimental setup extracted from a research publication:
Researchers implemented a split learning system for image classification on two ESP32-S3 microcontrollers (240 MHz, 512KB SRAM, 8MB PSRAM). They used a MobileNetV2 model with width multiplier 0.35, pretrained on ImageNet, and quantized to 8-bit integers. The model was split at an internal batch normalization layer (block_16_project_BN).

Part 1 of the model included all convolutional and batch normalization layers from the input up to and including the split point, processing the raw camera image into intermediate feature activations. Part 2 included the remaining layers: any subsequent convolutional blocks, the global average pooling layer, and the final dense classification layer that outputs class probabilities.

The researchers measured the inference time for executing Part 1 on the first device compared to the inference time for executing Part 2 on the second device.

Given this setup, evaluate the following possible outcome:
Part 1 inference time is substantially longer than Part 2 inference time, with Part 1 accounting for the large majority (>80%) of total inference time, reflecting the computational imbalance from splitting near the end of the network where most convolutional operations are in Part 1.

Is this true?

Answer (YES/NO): YES